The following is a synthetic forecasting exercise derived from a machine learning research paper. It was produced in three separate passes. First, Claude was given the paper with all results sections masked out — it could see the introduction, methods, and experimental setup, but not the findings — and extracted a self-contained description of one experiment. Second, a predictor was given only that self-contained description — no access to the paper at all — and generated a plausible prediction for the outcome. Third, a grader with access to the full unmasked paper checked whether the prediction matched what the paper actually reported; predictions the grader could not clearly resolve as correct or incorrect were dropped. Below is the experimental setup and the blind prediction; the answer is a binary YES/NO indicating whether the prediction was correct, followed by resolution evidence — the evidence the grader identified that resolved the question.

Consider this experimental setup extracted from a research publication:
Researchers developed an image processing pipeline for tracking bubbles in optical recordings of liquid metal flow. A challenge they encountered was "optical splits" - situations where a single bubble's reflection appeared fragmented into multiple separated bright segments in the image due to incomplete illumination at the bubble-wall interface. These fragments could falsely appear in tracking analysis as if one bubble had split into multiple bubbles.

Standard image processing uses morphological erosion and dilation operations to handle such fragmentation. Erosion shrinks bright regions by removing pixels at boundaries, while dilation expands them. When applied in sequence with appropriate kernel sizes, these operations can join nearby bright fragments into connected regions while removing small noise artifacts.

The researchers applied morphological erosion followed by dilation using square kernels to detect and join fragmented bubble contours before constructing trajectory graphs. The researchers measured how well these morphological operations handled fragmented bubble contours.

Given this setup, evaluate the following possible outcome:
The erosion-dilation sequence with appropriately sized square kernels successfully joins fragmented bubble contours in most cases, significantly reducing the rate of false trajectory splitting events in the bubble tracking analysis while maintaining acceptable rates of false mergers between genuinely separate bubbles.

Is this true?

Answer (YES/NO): NO